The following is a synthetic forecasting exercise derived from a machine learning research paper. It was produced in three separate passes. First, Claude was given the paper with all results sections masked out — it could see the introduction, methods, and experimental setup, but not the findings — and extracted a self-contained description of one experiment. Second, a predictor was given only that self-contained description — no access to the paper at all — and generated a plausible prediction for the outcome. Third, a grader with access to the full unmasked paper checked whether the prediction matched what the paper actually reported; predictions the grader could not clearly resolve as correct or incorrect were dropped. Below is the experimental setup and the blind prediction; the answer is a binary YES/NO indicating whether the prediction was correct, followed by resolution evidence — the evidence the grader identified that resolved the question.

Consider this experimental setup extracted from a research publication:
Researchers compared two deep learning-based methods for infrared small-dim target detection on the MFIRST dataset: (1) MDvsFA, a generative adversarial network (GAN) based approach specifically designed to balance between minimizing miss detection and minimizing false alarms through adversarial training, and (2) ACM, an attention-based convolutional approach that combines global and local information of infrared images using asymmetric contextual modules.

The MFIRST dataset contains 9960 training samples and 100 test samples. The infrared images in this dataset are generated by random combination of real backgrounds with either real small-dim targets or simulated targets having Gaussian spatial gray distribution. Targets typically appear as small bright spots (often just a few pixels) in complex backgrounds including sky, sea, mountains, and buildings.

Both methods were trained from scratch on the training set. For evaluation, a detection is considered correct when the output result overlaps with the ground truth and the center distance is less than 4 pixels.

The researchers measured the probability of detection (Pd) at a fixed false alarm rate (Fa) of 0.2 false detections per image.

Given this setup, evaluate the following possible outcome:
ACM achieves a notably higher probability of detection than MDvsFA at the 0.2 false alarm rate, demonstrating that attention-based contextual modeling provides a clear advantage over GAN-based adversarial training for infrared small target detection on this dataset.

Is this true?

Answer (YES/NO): NO